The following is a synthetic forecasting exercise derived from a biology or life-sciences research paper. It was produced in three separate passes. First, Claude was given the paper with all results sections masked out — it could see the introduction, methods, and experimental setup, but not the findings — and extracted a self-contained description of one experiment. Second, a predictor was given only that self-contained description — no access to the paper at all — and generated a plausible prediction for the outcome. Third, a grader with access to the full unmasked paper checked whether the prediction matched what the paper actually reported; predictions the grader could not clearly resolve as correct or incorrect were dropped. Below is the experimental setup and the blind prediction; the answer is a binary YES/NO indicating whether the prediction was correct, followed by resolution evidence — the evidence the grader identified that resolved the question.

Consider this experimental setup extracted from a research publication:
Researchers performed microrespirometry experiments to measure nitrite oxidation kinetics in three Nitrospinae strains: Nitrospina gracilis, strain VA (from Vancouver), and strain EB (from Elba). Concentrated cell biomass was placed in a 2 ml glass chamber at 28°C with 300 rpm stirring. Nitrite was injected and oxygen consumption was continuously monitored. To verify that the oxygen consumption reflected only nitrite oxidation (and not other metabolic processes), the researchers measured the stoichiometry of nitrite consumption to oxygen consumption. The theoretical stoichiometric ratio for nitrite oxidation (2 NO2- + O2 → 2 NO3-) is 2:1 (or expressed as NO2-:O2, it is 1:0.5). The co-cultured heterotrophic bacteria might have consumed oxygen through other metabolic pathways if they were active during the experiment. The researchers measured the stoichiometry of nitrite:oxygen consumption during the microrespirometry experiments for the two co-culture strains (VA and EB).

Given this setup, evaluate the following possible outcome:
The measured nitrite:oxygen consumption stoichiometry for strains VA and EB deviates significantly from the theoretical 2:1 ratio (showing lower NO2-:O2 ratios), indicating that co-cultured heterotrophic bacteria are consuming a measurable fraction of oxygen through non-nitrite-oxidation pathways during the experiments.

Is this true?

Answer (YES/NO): NO